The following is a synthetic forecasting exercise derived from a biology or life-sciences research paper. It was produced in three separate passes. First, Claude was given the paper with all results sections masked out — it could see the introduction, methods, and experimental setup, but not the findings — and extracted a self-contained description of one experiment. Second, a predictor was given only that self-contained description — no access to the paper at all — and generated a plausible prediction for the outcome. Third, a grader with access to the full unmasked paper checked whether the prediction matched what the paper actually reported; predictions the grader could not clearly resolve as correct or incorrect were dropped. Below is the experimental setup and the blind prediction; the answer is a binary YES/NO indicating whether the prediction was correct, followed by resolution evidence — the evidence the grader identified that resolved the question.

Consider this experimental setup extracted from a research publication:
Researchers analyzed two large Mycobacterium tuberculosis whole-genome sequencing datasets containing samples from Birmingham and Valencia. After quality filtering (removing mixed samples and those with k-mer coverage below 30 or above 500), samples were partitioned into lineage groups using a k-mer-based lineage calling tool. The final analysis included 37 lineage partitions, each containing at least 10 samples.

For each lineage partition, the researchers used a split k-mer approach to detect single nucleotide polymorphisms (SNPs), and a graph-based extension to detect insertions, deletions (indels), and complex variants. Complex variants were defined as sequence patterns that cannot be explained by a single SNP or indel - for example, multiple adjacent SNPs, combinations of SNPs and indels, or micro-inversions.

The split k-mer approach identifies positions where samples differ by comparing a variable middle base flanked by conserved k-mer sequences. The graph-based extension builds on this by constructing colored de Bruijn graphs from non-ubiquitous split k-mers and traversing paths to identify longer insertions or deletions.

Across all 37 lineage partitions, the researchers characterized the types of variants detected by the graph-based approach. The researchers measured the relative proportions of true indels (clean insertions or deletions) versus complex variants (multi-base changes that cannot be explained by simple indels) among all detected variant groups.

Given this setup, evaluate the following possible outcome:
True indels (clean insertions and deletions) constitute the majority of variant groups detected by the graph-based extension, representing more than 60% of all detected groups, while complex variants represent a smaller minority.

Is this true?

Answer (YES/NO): YES